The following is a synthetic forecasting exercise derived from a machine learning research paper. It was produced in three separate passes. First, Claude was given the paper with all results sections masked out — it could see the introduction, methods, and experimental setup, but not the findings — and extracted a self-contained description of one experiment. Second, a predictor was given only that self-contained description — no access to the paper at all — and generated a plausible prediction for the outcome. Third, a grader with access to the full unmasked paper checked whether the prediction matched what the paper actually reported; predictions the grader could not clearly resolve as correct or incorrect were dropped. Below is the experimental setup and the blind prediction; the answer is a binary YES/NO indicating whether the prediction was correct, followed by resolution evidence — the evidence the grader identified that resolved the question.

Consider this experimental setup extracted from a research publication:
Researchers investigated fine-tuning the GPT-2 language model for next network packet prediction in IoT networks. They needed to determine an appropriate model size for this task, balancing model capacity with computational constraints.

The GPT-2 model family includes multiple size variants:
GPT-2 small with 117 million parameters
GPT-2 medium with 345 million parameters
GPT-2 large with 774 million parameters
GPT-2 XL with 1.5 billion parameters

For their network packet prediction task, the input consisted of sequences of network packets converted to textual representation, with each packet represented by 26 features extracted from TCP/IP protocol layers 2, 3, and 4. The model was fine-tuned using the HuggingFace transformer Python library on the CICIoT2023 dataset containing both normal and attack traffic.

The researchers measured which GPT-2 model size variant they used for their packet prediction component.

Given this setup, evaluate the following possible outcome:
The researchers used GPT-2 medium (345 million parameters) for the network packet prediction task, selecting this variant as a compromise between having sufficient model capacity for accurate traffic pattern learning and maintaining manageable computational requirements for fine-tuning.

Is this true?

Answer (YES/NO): NO